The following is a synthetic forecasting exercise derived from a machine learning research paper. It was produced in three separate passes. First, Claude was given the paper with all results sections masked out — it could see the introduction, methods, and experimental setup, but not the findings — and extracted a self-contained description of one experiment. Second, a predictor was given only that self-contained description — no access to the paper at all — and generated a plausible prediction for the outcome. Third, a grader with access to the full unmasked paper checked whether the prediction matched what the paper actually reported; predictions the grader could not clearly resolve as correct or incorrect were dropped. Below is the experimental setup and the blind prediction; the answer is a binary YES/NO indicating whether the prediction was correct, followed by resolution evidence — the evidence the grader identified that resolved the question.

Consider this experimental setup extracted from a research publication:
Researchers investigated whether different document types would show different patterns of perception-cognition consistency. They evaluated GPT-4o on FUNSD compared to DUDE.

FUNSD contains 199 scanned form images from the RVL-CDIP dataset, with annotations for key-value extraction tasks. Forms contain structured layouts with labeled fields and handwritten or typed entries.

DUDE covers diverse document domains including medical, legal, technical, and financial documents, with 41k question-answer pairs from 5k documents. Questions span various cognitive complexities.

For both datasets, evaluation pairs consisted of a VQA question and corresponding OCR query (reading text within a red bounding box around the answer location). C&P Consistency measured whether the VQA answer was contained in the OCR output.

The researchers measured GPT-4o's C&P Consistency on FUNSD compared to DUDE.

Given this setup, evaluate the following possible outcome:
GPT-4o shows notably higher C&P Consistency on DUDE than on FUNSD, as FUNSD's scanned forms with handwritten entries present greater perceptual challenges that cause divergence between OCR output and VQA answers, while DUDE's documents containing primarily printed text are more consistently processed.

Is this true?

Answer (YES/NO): NO